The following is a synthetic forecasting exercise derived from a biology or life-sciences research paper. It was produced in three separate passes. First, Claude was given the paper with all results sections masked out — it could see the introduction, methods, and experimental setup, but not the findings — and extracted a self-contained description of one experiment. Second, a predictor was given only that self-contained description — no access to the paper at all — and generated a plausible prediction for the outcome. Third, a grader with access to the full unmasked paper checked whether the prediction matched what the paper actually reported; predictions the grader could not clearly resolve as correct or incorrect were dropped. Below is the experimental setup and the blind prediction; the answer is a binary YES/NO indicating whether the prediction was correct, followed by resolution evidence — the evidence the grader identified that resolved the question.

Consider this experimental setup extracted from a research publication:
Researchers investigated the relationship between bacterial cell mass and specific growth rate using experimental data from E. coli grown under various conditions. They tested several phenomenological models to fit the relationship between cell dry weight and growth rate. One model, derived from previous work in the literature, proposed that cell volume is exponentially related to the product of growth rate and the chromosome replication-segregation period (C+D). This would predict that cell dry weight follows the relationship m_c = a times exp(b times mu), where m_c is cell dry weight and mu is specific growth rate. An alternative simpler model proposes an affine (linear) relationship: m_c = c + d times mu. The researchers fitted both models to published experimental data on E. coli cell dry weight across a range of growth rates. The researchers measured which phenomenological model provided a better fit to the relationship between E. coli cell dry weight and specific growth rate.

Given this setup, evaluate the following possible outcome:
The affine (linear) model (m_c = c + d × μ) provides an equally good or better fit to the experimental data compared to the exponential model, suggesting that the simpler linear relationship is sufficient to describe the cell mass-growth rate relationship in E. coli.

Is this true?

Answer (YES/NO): YES